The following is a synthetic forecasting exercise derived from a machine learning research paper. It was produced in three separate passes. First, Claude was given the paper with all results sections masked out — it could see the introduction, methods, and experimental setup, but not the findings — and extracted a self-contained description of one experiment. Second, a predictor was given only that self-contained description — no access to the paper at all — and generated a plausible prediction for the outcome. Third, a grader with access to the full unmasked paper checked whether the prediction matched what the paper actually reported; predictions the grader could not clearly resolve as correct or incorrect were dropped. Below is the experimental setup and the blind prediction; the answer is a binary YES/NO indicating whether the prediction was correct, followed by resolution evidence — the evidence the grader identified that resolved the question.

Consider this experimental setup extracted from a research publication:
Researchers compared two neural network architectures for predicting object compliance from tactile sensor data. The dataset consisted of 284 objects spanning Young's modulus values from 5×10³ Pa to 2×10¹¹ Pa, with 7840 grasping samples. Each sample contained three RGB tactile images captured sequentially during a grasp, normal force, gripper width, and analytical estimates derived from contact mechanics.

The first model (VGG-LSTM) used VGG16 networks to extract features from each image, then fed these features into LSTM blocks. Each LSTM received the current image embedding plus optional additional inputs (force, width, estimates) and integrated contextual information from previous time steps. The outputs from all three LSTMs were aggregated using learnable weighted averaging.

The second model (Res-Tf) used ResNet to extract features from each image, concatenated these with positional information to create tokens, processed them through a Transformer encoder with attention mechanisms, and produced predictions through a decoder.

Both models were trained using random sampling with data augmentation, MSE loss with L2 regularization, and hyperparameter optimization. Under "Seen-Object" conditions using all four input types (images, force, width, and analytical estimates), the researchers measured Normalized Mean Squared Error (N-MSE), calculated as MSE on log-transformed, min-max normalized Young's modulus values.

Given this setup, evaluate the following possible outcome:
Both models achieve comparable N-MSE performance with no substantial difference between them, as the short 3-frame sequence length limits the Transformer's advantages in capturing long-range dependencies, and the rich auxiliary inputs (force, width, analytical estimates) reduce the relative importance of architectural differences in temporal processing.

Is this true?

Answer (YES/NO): NO